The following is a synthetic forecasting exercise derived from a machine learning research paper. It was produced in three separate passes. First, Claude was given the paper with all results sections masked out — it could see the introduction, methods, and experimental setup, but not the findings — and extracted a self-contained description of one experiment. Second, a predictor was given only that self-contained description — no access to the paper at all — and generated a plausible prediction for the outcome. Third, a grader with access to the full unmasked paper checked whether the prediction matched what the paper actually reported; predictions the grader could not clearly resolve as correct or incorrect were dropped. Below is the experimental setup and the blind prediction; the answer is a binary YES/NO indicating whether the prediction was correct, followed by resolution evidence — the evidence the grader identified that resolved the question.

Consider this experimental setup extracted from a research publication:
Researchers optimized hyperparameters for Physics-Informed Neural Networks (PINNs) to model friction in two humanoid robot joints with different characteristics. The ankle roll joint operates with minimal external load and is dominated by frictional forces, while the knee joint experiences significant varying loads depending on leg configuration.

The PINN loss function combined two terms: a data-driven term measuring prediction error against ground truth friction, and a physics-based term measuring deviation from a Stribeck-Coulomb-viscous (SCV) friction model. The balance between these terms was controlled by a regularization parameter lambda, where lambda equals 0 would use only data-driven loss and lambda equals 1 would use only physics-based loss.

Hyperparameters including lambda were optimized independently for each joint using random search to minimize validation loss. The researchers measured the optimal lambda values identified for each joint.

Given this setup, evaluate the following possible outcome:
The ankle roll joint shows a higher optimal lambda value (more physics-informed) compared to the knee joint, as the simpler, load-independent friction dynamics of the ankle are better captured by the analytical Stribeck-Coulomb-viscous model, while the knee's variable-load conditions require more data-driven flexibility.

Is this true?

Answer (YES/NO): NO